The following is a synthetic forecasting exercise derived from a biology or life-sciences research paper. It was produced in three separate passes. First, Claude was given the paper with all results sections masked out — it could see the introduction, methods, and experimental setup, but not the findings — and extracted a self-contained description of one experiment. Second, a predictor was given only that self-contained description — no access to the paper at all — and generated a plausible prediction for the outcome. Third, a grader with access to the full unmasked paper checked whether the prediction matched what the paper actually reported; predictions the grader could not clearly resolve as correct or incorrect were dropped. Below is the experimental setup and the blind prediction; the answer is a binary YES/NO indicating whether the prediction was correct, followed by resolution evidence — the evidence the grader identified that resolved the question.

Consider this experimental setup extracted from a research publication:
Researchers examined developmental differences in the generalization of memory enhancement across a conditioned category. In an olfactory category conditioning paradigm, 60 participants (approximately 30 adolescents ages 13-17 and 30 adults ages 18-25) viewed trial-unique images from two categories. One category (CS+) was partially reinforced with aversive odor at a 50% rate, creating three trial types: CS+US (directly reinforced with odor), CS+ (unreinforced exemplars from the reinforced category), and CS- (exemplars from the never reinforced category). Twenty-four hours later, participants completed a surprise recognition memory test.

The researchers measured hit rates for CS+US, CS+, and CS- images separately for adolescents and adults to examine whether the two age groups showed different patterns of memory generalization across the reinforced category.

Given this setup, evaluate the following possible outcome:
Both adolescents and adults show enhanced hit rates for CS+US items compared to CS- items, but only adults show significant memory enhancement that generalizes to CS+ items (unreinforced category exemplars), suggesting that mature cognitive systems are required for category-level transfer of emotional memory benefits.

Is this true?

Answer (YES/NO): NO